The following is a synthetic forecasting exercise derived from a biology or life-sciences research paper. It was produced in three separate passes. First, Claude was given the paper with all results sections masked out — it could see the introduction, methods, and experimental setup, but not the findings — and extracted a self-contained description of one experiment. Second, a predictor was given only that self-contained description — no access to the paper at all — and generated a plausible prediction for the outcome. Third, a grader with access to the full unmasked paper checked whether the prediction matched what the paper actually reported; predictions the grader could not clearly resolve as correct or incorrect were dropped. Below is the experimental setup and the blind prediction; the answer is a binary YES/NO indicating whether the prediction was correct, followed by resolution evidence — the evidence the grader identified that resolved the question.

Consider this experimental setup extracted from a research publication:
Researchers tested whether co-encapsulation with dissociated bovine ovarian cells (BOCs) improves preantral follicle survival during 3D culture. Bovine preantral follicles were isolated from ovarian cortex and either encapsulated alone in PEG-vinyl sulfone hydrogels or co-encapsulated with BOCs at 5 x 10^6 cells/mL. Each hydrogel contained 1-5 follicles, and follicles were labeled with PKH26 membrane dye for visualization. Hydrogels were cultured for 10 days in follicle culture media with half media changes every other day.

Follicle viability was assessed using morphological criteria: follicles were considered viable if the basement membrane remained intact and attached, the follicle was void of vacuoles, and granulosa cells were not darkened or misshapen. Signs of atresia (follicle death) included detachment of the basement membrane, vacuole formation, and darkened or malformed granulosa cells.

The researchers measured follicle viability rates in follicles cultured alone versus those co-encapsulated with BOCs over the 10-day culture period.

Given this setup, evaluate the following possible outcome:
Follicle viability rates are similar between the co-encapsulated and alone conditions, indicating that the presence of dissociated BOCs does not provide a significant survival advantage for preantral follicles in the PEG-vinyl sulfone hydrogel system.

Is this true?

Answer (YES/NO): YES